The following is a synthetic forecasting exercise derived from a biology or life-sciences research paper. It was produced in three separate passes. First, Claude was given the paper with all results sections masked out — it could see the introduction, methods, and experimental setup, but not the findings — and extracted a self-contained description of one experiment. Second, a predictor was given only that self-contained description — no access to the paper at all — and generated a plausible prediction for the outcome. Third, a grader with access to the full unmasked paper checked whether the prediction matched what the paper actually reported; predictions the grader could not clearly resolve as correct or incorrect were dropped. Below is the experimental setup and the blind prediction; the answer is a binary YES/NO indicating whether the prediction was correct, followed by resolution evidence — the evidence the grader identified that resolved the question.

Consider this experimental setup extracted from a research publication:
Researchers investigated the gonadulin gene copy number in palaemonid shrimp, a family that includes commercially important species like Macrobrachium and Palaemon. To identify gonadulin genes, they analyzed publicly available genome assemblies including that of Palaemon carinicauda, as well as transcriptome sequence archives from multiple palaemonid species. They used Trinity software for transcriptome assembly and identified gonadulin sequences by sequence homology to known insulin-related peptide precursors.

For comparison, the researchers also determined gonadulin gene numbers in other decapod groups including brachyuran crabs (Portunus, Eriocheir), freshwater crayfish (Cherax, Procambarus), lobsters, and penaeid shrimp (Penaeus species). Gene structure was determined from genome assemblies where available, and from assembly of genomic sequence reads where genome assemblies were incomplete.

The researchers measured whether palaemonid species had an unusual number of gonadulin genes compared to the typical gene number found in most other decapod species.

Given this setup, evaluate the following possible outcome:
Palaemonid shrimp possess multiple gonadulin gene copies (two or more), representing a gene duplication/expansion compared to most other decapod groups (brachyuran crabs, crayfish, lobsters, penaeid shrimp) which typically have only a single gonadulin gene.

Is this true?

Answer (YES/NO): NO